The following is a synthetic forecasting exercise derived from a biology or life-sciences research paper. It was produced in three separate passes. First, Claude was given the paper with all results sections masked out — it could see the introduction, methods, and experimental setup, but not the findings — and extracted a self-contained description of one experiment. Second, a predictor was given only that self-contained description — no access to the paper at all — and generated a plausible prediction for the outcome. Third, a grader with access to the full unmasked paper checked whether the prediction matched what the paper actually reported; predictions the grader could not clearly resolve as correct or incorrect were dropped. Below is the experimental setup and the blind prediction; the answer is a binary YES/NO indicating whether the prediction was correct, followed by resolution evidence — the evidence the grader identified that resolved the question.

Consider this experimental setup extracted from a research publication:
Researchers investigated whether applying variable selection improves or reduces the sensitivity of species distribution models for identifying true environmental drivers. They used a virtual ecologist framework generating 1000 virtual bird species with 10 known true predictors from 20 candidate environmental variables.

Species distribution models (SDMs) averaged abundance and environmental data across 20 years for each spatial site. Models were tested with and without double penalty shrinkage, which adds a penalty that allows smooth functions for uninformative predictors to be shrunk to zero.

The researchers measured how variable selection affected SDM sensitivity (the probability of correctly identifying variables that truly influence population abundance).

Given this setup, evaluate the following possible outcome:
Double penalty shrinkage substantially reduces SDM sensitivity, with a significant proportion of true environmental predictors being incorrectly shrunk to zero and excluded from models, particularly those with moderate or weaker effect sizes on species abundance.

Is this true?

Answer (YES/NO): NO